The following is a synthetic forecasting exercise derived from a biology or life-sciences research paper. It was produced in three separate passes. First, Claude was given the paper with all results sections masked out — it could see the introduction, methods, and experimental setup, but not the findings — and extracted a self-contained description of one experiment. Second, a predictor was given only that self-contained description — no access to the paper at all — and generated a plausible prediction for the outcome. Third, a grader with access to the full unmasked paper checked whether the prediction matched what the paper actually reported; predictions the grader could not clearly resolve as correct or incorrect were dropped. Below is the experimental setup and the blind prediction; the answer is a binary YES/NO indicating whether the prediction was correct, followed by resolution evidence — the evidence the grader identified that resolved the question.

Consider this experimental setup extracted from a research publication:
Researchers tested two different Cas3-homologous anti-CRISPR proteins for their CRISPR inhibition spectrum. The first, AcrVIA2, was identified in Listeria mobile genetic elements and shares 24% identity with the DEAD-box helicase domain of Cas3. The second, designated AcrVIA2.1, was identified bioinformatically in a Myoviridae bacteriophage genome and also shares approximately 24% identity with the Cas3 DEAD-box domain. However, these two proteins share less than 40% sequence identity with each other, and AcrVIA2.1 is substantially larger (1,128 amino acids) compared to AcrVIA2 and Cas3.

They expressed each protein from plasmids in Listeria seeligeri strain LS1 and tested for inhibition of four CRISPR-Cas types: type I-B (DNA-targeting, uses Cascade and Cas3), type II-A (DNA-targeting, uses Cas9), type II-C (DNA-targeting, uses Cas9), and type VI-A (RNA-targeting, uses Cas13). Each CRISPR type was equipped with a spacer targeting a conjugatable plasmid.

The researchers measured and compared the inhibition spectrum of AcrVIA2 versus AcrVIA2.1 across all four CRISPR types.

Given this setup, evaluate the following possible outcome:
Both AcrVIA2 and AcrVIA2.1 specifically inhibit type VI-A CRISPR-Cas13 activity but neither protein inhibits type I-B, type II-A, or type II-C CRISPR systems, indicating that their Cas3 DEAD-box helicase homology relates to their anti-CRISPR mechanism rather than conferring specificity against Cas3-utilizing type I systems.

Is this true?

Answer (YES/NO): NO